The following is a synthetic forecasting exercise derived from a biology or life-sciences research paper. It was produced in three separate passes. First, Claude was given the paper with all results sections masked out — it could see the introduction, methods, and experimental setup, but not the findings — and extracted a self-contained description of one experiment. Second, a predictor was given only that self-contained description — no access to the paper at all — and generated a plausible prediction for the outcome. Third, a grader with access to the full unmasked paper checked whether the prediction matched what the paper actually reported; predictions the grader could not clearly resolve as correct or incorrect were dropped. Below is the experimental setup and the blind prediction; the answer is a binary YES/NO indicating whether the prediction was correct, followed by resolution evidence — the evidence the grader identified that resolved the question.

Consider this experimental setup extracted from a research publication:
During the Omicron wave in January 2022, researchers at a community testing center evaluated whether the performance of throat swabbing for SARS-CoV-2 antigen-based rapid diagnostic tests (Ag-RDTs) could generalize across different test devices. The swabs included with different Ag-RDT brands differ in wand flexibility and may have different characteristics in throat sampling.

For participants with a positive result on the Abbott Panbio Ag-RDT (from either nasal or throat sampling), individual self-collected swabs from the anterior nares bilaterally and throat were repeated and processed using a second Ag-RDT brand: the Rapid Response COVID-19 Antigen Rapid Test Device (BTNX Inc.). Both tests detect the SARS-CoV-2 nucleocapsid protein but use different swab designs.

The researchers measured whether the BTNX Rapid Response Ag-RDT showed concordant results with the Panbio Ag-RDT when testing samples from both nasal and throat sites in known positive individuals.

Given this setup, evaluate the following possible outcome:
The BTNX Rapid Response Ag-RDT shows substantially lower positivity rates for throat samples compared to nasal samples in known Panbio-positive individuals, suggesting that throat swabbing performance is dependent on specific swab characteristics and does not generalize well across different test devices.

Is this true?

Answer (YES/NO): NO